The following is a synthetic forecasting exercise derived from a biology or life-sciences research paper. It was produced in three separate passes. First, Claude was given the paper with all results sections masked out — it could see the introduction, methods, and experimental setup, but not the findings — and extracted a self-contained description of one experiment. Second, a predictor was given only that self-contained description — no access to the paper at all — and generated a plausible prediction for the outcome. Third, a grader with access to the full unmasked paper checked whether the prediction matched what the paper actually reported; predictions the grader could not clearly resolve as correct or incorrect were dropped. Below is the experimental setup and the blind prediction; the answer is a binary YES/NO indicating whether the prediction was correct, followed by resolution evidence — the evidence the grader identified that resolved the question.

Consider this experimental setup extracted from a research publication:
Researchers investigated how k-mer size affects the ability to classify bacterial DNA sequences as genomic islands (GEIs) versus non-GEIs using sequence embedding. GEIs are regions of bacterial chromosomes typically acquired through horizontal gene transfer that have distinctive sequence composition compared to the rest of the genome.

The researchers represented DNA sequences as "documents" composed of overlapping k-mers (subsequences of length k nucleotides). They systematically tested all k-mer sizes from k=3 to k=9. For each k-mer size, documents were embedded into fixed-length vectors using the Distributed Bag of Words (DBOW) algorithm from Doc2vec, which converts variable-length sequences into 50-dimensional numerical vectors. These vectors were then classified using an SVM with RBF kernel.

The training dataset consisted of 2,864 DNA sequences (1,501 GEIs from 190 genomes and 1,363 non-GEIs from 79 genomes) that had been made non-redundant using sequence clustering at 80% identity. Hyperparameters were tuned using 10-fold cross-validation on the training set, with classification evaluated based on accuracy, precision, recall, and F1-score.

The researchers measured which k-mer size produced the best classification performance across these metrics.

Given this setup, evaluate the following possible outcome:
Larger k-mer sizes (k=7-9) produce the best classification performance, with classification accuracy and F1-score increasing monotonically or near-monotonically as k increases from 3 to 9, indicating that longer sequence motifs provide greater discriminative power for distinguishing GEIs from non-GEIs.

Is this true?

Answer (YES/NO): NO